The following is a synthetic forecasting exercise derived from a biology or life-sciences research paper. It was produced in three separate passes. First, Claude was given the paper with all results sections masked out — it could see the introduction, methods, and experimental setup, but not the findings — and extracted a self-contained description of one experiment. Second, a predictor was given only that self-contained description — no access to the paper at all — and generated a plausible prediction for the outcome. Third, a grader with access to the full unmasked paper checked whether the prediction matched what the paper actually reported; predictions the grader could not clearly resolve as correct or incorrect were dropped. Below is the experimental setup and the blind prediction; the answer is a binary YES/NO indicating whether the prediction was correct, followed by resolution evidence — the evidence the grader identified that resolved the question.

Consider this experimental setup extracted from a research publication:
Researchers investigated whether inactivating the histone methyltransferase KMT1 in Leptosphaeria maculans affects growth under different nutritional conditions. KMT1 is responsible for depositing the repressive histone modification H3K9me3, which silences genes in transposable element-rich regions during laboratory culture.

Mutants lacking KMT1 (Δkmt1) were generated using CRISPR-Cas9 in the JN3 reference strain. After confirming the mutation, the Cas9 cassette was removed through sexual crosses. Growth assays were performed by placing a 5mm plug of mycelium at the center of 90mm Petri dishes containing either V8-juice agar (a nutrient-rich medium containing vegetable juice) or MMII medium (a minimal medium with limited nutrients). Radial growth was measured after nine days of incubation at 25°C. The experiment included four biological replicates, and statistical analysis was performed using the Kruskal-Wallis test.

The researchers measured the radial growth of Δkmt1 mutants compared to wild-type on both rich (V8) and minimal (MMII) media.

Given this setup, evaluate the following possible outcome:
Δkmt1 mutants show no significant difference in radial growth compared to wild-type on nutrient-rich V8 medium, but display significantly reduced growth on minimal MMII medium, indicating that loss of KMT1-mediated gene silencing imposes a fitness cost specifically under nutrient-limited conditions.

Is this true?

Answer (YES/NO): NO